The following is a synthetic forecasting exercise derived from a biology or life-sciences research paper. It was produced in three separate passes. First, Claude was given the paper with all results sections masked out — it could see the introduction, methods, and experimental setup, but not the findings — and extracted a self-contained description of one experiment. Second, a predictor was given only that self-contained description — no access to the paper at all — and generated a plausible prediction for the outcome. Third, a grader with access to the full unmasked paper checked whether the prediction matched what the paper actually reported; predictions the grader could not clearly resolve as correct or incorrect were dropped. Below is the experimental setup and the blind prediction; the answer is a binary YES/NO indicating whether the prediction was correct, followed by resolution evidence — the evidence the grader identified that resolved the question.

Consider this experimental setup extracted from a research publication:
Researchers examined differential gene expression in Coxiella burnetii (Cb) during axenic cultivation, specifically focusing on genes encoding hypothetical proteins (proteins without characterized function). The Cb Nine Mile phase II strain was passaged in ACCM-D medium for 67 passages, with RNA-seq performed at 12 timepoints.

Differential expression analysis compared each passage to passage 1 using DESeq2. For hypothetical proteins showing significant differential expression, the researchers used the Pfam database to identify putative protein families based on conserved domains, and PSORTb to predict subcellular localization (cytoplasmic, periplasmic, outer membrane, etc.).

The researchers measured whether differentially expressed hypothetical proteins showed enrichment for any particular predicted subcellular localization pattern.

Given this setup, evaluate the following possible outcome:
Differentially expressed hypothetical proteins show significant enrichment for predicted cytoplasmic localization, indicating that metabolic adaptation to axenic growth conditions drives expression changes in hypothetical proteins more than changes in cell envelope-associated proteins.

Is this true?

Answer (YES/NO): NO